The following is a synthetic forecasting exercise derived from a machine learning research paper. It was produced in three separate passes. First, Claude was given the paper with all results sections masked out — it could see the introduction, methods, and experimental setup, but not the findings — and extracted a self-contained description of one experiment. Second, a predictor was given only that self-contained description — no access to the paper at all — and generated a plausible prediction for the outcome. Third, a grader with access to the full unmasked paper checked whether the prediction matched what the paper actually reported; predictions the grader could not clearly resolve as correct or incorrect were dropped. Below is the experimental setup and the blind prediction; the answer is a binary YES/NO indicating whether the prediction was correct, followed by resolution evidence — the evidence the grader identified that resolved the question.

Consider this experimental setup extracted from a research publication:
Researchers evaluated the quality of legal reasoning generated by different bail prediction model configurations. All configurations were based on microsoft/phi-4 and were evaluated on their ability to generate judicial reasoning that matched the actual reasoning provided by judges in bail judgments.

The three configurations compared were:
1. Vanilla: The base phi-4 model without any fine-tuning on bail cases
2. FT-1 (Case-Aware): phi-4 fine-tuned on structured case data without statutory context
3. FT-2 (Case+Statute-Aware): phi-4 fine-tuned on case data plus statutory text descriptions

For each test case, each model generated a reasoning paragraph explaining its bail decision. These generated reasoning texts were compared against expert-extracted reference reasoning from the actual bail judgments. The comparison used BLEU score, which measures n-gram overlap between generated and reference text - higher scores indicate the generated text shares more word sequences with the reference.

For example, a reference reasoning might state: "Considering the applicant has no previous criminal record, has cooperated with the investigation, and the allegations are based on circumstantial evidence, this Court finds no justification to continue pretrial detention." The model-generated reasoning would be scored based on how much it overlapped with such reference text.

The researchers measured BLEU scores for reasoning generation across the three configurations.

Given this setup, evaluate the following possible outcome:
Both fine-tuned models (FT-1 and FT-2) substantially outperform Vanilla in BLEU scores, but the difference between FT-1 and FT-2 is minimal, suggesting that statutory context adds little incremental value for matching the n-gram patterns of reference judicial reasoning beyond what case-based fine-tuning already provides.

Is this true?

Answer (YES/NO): NO